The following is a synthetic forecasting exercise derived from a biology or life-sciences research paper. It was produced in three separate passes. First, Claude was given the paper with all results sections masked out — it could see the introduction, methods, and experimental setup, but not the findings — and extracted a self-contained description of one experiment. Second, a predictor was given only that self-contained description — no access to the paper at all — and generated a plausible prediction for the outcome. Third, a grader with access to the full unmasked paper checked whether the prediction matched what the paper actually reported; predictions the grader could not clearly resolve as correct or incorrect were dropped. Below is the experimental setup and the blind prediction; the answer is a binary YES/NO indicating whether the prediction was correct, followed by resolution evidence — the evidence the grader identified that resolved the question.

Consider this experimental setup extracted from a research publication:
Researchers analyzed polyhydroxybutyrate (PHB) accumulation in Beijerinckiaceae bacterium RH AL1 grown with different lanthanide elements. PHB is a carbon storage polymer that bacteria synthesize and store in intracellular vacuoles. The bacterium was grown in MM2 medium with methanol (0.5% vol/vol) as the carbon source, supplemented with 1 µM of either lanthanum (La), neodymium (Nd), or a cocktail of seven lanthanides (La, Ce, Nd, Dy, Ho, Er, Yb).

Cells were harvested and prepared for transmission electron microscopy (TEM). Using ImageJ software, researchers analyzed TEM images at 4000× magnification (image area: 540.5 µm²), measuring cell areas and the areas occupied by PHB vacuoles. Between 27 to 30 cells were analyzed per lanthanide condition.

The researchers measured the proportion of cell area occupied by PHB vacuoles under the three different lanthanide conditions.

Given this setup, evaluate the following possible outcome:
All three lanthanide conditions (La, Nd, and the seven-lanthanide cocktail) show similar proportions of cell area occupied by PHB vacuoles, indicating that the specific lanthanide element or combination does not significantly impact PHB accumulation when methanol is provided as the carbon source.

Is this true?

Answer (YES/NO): NO